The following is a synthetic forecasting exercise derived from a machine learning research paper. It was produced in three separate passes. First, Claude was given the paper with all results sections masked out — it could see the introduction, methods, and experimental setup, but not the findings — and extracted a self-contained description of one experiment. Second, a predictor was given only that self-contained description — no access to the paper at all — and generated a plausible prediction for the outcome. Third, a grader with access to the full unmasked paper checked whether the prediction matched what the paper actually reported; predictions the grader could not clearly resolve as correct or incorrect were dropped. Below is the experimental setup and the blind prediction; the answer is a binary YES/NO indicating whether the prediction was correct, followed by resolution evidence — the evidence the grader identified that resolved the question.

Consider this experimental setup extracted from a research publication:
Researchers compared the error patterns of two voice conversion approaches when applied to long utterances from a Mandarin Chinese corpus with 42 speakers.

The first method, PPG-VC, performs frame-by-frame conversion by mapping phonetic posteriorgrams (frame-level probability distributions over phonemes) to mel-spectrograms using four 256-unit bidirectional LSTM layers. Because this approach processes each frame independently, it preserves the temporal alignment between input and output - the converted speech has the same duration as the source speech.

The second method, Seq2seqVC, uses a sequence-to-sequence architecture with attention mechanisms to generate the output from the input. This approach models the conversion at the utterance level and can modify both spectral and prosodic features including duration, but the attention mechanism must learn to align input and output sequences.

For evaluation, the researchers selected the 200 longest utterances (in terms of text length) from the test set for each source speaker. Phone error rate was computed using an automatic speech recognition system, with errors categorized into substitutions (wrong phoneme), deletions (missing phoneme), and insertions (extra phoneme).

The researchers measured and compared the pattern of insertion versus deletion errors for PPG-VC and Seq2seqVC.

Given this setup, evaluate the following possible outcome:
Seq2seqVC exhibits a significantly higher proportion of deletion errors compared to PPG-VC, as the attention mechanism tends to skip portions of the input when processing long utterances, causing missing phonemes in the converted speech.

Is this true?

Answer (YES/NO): YES